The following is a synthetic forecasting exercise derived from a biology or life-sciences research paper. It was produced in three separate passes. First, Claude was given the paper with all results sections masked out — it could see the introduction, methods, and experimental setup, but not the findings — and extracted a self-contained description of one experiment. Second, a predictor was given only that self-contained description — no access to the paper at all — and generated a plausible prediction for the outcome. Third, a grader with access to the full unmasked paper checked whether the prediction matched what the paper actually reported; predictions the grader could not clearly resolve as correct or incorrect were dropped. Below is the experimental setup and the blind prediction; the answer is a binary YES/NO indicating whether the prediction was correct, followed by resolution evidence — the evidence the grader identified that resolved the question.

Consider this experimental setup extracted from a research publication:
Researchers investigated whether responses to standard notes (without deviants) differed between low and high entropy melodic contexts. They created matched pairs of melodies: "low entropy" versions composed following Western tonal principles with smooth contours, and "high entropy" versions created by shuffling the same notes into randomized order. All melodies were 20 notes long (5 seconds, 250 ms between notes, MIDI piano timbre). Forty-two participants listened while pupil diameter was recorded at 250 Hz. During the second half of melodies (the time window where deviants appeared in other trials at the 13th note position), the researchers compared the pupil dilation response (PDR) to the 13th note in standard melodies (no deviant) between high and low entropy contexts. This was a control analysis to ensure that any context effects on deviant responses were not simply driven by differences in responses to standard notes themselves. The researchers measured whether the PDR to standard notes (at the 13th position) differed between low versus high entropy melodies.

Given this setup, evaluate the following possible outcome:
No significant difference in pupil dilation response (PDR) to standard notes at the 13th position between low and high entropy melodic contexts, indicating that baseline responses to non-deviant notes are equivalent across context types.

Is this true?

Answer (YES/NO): YES